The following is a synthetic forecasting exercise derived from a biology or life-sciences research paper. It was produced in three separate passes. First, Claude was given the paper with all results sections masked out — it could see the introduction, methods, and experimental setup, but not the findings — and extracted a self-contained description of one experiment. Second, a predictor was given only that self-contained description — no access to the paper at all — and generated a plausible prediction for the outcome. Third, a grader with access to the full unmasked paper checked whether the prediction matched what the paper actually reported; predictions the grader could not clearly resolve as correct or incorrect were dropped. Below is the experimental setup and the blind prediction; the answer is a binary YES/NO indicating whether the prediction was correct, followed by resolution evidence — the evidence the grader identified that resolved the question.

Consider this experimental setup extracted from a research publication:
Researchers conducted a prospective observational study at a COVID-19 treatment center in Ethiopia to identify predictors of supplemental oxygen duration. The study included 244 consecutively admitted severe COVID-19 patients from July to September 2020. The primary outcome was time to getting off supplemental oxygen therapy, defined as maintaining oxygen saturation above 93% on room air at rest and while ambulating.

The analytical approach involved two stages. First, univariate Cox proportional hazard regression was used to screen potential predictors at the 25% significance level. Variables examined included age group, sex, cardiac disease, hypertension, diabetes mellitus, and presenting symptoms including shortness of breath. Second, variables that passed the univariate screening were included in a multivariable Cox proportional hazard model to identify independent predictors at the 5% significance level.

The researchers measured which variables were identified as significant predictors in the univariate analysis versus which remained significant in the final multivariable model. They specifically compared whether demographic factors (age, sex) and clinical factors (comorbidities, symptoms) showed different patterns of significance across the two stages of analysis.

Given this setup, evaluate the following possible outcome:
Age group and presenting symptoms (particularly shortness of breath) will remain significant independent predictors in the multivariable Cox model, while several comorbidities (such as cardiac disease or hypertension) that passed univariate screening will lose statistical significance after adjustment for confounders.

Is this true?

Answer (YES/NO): YES